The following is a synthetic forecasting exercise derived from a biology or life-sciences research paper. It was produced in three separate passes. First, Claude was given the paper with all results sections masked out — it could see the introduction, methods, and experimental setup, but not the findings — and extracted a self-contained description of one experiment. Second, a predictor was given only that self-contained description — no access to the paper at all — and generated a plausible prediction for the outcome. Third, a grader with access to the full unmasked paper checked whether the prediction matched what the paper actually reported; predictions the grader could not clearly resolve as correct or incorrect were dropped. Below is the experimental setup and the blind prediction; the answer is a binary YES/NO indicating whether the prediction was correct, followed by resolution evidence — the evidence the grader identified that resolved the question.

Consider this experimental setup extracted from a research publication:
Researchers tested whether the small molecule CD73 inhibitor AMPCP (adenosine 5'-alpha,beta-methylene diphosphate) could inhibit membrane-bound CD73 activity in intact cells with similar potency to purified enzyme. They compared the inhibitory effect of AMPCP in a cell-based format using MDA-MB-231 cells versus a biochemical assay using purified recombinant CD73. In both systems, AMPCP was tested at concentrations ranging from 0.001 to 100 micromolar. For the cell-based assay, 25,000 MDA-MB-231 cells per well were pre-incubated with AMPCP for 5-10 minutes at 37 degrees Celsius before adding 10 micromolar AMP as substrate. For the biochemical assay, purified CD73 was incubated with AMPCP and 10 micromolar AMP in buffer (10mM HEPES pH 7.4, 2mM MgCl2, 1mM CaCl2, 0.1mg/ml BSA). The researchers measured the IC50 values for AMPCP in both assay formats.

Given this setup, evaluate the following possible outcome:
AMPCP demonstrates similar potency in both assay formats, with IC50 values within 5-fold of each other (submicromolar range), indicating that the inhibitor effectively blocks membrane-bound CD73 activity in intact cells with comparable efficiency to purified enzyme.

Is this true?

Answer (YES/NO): NO